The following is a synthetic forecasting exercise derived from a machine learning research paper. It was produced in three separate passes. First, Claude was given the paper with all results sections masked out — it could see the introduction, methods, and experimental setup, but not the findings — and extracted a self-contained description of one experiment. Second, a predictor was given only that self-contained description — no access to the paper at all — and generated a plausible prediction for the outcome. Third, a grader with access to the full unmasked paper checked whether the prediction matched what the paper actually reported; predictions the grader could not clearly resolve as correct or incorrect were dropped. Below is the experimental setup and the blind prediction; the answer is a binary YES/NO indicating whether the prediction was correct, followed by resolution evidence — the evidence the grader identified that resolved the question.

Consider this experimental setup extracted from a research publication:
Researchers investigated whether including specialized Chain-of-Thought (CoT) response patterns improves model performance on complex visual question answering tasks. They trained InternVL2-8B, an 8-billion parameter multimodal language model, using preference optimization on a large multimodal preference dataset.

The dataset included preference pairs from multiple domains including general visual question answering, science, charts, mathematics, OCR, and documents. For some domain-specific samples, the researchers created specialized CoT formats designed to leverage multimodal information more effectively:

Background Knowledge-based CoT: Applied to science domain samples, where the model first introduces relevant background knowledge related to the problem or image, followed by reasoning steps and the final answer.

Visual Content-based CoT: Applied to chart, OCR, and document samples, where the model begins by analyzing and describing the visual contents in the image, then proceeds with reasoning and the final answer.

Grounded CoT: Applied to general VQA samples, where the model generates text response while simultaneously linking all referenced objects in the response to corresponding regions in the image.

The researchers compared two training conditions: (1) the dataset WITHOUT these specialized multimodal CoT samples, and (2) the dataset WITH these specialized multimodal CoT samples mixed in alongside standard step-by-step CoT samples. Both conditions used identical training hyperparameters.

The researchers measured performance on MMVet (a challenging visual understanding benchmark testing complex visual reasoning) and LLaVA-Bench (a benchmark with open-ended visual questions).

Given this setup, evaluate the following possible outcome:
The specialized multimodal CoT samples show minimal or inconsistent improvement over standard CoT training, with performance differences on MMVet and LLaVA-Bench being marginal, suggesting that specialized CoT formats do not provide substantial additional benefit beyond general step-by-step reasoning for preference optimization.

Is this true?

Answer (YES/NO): NO